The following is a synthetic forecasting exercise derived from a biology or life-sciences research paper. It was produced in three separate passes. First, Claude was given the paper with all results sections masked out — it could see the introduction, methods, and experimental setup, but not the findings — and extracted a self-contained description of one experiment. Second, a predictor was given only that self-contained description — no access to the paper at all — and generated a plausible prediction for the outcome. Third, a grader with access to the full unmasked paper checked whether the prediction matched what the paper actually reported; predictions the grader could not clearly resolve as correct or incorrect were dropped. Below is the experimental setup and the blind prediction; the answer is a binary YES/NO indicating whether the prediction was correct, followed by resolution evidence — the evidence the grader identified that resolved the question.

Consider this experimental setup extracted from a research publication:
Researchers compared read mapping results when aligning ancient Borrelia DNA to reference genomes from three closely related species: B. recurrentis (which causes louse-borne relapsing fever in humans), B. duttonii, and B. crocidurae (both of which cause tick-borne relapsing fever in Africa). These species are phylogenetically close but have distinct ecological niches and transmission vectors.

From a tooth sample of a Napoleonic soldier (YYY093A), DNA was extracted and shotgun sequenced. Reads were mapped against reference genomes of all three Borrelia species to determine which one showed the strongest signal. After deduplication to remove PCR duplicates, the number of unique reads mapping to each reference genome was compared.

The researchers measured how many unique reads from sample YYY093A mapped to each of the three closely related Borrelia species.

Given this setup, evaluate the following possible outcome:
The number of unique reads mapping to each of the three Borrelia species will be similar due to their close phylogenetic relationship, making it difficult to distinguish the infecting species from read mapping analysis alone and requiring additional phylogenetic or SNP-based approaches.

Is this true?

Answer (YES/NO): NO